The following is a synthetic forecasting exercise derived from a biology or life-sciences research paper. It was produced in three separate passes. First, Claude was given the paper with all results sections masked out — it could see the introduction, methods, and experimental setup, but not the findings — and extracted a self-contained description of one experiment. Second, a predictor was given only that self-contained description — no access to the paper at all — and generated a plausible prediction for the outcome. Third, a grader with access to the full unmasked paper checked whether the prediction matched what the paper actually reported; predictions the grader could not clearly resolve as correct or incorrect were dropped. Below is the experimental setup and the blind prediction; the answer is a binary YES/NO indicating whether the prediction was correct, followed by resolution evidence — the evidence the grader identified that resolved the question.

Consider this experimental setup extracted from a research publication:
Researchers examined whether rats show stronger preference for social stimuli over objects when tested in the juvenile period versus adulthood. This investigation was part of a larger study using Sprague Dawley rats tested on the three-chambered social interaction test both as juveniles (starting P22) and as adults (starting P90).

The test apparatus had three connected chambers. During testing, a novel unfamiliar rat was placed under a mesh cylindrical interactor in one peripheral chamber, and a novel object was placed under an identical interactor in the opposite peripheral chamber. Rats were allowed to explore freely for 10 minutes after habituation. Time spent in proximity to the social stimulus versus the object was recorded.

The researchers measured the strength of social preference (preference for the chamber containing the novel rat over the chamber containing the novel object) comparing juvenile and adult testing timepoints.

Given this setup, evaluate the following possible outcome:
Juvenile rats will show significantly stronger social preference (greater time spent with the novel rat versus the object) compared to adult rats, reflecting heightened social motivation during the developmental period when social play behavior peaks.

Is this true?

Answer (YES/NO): NO